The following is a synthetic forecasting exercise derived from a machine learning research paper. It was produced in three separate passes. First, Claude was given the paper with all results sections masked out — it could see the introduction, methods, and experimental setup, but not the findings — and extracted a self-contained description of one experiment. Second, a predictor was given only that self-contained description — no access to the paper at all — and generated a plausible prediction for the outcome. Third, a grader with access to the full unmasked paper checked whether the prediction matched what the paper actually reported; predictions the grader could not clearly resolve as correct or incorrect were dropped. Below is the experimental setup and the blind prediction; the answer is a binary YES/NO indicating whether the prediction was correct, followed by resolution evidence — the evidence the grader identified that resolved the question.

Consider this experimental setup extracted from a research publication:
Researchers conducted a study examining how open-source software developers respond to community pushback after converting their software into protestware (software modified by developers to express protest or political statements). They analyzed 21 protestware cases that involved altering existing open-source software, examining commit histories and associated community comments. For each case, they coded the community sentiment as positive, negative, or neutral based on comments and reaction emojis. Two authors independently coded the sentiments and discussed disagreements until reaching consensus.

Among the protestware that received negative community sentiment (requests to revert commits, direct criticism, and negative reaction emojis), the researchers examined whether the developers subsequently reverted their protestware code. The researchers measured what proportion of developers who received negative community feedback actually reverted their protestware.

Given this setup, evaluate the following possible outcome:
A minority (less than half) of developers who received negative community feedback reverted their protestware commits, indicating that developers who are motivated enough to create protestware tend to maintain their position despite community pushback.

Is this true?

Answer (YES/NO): YES